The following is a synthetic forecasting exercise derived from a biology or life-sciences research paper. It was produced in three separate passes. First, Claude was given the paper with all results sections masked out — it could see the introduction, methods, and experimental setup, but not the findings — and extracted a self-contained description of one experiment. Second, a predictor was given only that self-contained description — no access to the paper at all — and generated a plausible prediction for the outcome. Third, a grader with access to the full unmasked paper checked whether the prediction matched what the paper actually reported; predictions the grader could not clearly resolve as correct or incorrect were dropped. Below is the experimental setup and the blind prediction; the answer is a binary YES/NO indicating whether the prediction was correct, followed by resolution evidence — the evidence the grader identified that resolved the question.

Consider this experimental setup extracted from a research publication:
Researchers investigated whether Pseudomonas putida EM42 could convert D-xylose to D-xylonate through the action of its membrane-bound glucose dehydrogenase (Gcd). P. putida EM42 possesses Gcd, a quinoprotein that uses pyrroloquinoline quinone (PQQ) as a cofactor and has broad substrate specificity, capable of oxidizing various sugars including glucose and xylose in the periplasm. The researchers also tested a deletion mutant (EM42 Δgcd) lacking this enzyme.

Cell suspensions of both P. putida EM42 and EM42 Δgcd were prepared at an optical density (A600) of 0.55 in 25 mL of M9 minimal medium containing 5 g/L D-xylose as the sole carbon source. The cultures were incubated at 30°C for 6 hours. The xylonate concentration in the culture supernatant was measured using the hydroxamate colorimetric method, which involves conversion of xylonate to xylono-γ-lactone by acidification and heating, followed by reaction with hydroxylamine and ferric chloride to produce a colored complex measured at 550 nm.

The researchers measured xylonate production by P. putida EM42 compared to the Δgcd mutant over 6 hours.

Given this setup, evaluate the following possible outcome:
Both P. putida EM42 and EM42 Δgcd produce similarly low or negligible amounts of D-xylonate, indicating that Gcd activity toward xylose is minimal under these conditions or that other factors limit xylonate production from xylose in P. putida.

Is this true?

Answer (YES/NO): NO